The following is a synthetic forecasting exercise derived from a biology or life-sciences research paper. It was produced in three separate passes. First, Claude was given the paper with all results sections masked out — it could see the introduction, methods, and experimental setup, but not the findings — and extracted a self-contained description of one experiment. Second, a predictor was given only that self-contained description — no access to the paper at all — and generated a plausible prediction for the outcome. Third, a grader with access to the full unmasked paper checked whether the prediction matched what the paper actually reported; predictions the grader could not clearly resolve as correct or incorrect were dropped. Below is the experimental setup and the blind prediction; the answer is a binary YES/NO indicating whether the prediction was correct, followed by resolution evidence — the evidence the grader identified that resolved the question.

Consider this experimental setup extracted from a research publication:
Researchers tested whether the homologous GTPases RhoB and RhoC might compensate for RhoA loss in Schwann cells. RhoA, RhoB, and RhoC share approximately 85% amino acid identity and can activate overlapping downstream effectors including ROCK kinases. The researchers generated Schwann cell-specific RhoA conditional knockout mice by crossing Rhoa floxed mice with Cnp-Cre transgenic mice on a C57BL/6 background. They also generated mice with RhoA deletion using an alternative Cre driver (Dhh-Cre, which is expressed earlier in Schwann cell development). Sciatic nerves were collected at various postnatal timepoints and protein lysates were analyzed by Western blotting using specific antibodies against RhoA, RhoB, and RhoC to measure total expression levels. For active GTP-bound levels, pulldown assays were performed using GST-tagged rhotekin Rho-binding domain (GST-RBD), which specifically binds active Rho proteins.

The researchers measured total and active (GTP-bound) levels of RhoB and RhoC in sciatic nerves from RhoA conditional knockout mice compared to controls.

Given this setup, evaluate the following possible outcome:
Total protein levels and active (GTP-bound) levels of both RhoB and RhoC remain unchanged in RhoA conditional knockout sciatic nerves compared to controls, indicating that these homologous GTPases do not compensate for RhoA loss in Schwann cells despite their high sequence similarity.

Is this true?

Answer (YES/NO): NO